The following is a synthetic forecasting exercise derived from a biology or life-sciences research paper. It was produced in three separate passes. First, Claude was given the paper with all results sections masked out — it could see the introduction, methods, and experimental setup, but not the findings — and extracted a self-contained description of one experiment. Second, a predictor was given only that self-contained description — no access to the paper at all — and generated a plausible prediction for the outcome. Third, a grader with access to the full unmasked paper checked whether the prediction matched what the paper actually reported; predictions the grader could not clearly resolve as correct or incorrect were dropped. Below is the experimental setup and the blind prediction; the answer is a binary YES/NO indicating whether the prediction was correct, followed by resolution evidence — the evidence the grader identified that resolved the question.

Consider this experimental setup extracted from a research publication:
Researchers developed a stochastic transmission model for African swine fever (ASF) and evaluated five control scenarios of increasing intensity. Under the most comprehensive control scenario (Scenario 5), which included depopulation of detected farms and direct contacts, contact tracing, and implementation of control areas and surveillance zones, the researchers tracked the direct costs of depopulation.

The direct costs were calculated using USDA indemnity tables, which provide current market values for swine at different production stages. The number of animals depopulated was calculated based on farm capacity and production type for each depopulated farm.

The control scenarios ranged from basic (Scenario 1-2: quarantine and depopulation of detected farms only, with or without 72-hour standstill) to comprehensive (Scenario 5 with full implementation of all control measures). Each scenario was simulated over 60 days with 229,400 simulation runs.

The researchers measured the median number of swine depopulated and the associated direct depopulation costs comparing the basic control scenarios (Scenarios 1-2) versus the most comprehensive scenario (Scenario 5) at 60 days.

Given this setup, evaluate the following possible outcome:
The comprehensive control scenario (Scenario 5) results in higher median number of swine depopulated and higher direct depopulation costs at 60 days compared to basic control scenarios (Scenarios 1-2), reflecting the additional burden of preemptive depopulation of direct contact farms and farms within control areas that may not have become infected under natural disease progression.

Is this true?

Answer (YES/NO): YES